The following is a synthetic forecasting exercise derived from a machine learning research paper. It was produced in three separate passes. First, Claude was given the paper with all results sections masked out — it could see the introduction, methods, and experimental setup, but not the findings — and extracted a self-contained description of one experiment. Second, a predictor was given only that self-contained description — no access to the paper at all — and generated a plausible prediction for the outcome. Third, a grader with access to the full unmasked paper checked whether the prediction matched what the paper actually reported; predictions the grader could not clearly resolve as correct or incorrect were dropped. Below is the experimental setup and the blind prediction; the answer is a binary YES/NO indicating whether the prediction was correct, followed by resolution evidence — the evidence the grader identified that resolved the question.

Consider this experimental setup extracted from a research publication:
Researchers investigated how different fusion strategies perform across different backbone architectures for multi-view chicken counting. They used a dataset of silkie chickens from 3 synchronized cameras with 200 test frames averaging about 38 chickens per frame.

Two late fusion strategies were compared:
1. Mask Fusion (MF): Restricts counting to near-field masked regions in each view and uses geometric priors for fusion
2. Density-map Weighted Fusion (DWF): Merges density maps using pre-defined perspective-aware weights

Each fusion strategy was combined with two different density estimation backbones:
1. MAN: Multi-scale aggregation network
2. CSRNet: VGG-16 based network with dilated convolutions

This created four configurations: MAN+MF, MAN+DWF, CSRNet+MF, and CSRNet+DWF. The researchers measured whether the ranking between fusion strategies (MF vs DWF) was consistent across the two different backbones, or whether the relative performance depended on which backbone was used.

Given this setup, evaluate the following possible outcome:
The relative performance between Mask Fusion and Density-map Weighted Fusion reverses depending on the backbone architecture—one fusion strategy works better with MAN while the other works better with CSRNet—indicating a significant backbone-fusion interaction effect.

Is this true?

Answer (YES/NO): NO